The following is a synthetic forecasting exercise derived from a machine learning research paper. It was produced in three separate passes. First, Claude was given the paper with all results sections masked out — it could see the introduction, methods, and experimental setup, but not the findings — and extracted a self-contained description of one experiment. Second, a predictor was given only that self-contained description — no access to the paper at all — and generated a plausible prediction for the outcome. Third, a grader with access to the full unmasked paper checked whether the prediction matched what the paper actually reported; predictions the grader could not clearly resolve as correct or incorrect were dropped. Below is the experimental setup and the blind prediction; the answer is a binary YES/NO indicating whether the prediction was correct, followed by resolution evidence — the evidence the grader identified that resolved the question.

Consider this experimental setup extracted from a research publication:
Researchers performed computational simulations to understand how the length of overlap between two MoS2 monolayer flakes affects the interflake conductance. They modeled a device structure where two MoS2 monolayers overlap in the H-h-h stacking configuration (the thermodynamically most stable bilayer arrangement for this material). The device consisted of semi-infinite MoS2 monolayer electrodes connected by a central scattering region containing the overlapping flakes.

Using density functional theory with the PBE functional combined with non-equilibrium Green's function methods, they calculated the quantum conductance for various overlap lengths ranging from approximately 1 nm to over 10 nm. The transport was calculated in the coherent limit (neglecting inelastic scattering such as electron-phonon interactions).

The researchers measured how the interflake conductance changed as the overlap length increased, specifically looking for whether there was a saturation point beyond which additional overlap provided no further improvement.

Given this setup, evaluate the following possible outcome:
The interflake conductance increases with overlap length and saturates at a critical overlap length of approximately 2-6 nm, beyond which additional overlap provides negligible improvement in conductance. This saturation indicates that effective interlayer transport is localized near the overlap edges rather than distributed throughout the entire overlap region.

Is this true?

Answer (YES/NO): NO